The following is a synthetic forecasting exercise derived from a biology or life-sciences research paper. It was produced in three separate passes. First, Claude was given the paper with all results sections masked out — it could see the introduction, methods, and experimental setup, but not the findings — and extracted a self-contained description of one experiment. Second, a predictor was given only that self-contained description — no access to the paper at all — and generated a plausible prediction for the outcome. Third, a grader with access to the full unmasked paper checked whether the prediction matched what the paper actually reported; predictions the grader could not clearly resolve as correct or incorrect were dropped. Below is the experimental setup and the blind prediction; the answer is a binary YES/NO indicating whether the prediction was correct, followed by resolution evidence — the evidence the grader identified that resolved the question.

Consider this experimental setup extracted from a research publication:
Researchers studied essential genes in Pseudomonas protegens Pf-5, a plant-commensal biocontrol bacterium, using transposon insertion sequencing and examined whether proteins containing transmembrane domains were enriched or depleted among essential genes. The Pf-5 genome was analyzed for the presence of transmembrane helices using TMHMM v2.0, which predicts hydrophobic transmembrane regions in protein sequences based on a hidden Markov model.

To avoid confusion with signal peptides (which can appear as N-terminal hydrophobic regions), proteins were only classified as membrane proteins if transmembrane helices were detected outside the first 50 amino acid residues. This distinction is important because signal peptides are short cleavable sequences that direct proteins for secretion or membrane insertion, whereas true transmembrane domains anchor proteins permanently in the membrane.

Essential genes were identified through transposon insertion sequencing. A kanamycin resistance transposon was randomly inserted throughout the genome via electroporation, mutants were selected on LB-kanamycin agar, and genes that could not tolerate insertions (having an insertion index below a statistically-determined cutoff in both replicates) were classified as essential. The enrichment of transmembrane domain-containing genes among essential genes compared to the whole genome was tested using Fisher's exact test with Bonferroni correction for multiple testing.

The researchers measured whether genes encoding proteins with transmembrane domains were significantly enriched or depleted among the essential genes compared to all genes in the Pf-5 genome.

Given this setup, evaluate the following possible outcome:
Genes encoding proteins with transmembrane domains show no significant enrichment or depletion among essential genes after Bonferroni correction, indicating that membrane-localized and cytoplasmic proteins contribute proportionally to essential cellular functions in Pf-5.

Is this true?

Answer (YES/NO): NO